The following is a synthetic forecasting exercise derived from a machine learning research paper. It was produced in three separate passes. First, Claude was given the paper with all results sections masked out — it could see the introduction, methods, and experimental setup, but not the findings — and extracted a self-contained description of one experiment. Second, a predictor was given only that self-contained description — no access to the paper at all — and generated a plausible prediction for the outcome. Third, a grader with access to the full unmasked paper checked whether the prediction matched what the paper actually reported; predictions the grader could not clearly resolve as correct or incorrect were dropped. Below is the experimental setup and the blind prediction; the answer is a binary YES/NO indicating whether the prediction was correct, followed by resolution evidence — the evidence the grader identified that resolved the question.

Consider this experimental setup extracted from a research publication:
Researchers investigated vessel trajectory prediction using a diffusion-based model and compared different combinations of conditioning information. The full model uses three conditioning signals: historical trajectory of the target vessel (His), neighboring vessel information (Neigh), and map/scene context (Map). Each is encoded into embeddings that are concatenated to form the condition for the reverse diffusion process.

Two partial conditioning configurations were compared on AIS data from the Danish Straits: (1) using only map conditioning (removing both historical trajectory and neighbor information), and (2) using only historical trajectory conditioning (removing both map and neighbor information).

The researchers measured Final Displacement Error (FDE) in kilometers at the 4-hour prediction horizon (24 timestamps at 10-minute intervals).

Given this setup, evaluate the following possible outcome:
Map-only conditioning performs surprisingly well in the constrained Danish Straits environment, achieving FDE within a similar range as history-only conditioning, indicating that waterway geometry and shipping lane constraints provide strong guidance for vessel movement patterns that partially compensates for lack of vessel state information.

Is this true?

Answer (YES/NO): YES